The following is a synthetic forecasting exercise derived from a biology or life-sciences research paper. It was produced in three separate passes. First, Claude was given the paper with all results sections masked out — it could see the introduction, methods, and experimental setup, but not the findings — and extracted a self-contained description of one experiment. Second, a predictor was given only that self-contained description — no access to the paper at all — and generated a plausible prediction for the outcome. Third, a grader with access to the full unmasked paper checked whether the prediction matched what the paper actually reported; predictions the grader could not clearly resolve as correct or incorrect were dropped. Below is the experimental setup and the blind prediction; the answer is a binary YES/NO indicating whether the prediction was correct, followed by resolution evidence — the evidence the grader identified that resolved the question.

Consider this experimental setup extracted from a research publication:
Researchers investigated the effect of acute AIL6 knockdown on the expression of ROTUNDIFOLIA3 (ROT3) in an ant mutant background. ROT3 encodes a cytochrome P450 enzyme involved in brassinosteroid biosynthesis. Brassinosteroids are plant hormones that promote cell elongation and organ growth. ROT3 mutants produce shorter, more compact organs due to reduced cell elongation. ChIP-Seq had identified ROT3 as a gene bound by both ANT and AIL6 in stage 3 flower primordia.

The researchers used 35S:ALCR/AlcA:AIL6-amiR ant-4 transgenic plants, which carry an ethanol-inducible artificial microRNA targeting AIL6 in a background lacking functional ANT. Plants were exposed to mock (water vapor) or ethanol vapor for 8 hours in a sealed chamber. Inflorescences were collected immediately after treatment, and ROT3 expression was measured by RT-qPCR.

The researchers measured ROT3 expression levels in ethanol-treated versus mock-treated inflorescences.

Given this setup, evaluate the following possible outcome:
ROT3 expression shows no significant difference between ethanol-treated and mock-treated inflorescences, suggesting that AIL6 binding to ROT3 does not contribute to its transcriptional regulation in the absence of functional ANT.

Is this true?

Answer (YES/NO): NO